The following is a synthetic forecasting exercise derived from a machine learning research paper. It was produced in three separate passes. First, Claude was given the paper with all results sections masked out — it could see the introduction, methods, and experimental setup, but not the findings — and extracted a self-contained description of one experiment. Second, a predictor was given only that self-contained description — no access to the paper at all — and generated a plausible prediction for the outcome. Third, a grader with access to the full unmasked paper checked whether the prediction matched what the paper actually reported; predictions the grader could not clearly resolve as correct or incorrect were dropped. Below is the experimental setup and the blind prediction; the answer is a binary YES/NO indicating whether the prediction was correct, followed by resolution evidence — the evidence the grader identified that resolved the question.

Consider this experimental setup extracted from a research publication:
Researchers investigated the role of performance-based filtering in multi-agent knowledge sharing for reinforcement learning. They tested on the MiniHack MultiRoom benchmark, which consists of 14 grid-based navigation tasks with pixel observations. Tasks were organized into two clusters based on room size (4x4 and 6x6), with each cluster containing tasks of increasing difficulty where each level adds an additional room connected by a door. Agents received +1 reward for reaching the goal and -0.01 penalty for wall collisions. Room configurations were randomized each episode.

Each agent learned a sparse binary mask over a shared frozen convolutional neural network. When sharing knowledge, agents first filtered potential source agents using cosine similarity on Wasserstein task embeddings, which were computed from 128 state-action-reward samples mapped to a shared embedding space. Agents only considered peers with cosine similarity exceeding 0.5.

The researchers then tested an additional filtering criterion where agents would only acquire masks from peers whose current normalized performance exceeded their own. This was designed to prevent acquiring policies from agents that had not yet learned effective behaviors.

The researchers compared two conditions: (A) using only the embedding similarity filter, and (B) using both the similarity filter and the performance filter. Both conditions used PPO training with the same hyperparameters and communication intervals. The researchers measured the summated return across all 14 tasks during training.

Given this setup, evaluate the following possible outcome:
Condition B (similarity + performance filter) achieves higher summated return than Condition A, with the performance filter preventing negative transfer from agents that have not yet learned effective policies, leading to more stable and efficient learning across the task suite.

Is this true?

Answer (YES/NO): YES